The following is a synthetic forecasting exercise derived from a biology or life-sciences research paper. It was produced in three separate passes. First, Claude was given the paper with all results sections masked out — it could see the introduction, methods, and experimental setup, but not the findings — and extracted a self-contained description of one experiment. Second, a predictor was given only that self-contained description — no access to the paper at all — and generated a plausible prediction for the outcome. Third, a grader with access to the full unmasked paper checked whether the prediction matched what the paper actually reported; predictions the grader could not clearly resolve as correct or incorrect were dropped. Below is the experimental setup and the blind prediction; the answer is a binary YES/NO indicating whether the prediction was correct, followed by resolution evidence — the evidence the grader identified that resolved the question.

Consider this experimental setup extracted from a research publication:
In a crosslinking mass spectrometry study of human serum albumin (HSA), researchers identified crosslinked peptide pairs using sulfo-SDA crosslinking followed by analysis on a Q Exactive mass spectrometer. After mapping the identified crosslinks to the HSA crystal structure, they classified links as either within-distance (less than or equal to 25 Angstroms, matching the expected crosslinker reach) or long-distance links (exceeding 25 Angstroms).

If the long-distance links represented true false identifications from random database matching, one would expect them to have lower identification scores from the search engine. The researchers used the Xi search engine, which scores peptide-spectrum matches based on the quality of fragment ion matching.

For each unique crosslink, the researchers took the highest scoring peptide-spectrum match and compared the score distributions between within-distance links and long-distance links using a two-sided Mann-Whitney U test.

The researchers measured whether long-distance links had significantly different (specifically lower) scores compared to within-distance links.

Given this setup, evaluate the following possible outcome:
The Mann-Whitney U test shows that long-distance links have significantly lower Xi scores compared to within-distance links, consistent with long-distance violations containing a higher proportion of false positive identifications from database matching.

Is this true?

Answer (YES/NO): NO